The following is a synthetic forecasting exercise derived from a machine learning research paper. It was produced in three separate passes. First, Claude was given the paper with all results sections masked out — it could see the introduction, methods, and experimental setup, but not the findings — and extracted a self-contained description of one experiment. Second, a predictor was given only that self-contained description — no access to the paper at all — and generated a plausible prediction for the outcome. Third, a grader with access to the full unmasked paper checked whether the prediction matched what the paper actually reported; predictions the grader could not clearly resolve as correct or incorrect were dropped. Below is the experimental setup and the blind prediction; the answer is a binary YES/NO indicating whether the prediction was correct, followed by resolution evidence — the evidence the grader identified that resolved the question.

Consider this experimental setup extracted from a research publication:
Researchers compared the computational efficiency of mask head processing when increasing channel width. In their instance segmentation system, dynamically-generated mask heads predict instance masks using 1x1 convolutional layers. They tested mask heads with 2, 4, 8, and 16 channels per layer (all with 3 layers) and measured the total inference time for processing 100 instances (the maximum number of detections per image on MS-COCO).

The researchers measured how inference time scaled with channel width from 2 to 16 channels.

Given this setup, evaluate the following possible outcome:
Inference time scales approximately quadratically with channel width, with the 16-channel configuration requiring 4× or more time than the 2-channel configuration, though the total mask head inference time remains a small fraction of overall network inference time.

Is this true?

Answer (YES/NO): NO